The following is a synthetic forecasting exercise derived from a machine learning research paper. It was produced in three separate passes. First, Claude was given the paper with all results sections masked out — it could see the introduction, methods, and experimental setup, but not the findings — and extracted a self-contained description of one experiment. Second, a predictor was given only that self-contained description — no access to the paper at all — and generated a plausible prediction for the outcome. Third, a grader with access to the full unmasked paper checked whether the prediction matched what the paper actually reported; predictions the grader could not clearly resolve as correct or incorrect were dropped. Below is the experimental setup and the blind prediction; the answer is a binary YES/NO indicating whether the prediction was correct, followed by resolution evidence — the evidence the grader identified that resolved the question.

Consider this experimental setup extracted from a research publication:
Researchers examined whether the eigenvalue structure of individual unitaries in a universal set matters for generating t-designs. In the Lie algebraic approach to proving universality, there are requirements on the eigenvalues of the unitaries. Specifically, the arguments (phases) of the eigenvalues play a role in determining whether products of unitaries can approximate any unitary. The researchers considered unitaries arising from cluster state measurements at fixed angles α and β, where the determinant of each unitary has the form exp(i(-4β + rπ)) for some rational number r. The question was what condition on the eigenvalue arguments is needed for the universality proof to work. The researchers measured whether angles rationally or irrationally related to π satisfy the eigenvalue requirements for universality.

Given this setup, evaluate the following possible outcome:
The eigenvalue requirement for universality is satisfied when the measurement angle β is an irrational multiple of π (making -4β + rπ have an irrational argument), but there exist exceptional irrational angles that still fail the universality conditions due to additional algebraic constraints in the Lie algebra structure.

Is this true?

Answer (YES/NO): NO